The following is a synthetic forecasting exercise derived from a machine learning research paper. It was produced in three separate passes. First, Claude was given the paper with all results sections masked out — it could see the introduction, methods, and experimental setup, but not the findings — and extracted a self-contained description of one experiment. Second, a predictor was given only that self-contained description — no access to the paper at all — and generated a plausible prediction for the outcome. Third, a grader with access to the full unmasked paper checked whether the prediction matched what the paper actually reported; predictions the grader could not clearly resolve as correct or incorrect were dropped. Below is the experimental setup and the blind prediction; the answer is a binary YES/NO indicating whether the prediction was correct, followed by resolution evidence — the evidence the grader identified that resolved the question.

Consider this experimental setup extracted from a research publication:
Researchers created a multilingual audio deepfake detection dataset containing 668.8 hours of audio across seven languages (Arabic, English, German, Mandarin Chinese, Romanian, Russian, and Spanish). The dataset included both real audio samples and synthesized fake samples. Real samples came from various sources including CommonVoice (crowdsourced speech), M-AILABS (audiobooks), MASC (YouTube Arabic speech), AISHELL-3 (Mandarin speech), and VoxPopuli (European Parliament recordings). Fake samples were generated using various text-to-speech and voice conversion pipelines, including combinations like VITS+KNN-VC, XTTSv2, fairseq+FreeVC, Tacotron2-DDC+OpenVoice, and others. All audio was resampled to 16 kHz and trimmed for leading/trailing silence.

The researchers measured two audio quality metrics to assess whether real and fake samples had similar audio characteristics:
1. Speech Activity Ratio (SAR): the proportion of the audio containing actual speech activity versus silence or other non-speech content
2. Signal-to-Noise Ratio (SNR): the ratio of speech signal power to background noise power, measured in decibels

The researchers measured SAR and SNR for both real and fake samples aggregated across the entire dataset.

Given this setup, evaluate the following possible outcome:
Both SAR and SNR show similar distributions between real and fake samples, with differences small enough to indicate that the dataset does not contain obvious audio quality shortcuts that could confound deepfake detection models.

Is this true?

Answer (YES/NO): YES